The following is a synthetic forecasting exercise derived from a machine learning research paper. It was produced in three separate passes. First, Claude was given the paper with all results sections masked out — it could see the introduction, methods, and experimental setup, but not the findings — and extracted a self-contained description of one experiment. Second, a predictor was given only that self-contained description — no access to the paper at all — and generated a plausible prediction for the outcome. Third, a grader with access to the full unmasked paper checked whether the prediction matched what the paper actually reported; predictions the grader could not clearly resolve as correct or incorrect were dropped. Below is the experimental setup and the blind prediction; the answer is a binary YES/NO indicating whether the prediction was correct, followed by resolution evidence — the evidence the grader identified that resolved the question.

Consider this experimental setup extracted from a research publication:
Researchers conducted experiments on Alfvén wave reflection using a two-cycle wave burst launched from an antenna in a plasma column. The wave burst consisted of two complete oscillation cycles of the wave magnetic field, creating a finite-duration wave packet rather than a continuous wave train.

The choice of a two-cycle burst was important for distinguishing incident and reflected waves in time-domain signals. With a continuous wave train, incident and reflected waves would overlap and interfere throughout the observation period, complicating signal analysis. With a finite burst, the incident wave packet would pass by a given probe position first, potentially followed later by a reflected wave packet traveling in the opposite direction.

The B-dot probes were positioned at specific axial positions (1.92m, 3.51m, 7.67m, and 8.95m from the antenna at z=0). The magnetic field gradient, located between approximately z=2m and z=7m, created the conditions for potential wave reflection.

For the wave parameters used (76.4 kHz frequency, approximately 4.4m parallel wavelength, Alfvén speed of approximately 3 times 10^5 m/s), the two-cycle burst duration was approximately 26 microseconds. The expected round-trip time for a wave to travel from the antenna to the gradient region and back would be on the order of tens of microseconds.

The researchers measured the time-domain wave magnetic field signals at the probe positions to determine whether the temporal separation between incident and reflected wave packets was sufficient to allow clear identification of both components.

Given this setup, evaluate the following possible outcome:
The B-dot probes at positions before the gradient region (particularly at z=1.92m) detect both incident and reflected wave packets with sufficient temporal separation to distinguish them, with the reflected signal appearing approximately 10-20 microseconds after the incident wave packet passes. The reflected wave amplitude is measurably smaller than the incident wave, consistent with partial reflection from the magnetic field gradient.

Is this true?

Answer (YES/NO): YES